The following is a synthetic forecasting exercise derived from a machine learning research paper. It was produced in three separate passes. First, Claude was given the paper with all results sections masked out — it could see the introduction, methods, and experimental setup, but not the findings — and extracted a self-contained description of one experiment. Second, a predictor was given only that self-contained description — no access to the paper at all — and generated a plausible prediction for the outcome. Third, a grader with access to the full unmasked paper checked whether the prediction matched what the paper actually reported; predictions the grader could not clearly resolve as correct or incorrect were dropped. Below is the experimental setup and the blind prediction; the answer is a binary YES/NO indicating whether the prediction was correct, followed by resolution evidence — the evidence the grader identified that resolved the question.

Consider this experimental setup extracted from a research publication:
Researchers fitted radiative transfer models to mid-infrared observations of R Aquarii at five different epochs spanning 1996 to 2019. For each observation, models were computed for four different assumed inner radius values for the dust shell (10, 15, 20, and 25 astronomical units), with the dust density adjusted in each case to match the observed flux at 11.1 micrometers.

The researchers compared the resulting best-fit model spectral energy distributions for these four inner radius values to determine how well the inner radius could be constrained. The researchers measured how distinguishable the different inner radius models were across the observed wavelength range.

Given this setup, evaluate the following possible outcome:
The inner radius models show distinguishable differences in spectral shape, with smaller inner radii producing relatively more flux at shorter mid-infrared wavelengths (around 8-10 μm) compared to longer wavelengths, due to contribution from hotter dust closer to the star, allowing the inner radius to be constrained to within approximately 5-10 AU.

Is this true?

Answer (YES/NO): NO